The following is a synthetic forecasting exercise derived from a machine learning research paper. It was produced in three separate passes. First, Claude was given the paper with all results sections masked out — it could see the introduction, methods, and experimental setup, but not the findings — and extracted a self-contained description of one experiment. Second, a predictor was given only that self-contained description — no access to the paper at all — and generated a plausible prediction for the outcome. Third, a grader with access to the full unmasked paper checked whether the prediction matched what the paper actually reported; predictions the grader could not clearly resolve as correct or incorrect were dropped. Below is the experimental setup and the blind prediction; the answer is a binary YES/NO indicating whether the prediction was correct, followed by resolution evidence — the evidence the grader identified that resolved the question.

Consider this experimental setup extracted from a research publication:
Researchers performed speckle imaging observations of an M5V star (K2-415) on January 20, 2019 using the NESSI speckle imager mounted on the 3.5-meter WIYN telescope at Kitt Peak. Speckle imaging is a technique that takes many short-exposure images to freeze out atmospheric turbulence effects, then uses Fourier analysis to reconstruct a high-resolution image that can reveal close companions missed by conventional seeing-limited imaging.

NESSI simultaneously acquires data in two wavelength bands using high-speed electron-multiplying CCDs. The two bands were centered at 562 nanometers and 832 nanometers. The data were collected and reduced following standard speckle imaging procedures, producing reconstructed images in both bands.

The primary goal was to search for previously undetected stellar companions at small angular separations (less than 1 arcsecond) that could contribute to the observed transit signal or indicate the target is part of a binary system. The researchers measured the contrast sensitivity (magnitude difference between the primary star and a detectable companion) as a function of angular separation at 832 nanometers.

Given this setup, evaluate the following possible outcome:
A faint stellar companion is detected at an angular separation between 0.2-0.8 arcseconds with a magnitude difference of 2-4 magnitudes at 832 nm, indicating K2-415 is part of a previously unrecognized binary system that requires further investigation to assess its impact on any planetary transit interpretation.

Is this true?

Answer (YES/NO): NO